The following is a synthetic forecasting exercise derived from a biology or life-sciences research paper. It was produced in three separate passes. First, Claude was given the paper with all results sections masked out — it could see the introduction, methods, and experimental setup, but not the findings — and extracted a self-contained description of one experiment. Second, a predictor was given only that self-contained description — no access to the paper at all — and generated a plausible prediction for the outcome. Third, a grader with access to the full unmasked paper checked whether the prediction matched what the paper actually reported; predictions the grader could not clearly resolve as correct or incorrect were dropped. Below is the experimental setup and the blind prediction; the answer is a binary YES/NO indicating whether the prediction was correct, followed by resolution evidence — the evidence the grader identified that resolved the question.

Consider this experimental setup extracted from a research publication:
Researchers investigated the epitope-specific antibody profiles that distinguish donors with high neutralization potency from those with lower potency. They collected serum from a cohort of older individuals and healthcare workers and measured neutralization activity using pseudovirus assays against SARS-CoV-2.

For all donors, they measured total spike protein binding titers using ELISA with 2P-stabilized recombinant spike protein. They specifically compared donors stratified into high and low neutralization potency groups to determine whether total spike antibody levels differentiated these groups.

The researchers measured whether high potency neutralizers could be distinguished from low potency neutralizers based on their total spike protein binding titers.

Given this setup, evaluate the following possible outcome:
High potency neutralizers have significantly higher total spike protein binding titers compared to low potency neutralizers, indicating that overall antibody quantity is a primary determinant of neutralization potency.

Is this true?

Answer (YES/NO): NO